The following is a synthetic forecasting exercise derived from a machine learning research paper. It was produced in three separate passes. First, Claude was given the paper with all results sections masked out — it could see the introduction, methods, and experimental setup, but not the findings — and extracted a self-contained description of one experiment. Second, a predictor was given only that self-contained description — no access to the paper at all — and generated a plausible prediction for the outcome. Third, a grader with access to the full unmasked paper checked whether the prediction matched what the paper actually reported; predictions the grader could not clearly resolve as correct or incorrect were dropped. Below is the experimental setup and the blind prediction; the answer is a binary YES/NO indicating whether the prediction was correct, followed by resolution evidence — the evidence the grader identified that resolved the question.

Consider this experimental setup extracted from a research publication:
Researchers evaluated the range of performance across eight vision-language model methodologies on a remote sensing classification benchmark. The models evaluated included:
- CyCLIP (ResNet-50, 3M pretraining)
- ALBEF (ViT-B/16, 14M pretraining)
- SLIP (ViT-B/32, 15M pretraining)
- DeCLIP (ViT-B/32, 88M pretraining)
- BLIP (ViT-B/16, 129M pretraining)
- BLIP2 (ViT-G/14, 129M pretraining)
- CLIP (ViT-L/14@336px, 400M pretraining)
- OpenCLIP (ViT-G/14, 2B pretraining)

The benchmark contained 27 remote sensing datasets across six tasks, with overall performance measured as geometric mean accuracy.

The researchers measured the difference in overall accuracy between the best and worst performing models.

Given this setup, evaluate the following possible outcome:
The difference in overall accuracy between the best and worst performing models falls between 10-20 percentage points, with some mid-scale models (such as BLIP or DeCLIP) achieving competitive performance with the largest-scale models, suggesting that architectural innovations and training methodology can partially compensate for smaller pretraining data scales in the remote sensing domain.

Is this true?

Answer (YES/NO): NO